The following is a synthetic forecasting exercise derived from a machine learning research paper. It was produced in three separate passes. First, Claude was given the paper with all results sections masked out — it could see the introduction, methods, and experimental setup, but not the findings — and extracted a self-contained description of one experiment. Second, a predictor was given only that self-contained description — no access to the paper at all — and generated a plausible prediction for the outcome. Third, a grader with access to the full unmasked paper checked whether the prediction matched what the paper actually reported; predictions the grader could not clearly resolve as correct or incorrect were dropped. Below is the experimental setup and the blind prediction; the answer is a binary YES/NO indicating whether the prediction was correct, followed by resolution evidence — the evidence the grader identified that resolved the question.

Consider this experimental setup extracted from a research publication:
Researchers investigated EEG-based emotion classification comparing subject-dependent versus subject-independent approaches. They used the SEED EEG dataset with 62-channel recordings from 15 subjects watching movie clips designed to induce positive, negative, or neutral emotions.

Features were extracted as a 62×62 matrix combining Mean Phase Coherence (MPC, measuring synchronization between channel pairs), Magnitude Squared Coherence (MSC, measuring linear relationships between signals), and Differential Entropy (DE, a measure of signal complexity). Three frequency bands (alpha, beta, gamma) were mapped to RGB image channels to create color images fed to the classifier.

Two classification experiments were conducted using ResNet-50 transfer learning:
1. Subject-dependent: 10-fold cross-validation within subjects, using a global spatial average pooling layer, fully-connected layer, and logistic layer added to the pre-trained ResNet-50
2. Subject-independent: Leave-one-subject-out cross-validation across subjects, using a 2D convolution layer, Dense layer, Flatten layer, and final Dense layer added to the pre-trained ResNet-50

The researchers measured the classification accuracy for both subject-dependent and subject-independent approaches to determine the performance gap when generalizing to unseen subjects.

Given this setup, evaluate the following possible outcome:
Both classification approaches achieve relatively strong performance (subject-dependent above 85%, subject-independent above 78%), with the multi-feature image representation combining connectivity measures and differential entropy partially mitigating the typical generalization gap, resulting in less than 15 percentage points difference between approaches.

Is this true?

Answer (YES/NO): NO